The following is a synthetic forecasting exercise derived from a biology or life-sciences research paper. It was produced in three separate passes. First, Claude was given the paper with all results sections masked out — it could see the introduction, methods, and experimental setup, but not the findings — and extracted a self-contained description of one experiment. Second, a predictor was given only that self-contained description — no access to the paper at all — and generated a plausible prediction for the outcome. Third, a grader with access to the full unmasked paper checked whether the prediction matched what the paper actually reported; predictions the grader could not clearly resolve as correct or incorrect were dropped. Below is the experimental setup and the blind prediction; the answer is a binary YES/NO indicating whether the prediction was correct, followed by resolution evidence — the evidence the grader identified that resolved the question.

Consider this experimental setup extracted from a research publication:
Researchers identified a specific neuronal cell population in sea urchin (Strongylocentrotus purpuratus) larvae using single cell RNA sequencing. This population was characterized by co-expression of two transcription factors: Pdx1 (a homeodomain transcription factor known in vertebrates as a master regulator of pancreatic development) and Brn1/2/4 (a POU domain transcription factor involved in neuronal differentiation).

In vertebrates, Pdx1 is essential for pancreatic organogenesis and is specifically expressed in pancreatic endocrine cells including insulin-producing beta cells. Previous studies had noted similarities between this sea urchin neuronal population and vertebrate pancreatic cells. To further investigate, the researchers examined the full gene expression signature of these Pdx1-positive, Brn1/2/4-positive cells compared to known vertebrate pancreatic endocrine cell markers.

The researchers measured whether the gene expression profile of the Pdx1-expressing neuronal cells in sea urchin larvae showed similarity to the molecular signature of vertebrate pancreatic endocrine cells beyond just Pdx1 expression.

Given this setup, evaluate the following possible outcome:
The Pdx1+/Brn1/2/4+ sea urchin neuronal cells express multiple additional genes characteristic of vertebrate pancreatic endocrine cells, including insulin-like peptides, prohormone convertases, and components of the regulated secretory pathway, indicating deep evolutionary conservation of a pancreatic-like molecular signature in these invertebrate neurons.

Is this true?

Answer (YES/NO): NO